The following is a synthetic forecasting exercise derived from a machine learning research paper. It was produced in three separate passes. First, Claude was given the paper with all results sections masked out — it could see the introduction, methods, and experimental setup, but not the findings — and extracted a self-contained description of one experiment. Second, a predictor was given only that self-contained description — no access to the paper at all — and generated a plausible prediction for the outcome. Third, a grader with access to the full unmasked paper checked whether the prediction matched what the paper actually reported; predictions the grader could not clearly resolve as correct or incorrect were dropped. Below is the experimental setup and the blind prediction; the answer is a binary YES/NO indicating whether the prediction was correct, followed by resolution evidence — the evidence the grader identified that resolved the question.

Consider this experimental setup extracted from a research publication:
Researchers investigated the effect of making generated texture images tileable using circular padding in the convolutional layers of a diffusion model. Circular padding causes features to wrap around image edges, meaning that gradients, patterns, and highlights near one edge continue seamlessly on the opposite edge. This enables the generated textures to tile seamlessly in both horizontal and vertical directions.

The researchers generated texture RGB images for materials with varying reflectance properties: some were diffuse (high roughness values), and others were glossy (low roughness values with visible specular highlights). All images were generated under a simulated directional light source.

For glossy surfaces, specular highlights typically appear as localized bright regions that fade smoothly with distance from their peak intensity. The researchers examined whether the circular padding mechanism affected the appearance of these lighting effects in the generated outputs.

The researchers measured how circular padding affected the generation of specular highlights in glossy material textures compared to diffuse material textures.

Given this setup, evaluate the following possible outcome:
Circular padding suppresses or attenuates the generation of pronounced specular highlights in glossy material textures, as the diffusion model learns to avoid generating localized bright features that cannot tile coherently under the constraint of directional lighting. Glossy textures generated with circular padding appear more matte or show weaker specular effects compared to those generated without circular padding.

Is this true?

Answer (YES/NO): NO